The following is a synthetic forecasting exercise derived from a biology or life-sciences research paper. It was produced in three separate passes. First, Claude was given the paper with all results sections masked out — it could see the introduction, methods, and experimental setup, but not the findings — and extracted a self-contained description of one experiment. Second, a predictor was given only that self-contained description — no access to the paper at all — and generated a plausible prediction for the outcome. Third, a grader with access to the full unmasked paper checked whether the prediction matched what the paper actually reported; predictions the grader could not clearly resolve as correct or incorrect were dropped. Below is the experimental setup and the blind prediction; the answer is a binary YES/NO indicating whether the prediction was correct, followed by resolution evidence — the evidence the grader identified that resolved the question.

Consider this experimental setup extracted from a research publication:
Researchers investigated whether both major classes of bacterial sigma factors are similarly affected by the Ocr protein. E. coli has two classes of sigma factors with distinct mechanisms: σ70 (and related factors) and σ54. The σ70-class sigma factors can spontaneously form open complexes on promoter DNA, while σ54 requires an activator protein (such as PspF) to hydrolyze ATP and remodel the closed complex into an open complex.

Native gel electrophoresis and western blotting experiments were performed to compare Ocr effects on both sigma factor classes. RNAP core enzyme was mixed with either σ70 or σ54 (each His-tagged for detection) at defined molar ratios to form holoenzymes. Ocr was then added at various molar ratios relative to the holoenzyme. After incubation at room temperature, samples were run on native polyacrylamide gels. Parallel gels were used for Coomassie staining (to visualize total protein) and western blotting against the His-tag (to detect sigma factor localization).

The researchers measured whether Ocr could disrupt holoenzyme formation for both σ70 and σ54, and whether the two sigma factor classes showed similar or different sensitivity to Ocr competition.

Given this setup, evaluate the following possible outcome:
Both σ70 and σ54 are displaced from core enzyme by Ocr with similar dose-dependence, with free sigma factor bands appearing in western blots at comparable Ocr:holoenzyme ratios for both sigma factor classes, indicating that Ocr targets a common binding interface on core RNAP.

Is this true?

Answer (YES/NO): YES